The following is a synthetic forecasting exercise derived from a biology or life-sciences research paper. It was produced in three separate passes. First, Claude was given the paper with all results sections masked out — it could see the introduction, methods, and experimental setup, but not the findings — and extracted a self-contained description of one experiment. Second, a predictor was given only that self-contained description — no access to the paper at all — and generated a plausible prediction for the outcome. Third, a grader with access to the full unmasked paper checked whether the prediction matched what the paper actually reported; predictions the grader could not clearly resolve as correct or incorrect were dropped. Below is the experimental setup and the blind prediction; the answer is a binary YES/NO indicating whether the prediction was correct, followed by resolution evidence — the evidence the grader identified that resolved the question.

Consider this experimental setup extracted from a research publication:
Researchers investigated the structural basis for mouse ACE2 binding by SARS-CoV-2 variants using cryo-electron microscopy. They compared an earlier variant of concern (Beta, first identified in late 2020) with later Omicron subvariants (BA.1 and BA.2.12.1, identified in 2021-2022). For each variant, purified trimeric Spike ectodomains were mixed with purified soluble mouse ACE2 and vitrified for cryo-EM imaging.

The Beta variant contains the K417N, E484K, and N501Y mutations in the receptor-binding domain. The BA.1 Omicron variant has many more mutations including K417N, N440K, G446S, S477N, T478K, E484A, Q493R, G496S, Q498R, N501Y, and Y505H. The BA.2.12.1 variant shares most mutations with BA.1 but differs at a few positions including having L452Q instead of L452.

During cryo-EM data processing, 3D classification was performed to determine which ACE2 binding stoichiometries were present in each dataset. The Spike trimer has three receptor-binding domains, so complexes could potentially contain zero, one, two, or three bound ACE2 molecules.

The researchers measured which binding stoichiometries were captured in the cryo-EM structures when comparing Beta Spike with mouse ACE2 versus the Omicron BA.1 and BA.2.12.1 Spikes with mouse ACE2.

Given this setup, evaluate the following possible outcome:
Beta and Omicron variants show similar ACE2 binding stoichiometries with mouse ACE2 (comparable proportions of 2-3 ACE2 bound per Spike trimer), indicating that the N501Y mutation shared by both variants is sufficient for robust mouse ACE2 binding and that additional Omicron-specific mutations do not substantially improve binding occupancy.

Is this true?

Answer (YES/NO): NO